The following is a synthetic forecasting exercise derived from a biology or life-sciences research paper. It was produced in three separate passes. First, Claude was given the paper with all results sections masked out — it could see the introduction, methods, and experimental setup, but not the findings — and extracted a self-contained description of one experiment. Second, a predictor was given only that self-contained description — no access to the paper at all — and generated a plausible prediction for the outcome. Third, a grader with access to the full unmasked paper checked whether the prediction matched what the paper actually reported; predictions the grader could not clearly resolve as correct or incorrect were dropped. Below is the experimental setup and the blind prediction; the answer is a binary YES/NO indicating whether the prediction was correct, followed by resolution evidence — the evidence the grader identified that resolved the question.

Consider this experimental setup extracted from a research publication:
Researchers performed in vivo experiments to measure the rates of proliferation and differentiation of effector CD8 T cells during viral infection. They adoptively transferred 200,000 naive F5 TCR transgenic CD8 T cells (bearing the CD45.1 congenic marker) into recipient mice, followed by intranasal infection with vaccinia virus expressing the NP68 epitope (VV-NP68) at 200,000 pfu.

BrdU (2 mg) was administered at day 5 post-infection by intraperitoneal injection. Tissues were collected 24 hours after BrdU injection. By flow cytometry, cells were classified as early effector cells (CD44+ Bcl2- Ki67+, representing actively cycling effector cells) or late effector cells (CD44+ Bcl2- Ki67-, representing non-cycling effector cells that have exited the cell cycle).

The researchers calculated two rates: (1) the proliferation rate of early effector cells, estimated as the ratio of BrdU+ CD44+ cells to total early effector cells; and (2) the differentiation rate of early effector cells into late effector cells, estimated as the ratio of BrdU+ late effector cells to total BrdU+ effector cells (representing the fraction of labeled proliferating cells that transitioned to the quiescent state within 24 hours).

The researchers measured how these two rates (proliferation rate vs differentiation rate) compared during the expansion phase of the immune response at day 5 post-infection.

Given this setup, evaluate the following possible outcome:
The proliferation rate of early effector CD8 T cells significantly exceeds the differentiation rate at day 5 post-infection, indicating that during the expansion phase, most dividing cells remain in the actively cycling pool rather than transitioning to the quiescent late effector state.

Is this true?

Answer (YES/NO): YES